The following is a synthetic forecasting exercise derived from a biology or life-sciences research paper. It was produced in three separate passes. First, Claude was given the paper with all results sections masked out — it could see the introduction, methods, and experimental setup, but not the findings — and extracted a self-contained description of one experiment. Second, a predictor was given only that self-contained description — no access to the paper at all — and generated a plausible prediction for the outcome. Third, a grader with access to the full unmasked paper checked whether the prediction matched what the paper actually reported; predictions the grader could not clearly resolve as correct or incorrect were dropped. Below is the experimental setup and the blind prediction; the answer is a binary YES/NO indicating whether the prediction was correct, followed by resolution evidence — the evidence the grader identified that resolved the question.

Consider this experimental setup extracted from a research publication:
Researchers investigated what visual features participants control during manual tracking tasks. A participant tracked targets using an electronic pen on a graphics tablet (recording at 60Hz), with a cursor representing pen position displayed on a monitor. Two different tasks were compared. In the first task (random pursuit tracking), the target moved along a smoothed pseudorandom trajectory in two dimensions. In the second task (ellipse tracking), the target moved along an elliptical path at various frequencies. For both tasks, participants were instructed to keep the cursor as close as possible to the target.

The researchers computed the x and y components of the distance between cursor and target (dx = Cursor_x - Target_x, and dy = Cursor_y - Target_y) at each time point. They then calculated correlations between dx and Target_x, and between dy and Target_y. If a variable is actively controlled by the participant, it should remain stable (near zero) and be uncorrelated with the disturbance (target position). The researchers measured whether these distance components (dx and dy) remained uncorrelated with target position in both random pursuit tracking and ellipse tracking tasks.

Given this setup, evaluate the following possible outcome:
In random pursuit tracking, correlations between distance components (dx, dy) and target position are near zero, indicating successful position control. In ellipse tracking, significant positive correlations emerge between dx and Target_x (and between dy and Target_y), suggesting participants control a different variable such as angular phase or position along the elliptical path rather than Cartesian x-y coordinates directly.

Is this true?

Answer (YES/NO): YES